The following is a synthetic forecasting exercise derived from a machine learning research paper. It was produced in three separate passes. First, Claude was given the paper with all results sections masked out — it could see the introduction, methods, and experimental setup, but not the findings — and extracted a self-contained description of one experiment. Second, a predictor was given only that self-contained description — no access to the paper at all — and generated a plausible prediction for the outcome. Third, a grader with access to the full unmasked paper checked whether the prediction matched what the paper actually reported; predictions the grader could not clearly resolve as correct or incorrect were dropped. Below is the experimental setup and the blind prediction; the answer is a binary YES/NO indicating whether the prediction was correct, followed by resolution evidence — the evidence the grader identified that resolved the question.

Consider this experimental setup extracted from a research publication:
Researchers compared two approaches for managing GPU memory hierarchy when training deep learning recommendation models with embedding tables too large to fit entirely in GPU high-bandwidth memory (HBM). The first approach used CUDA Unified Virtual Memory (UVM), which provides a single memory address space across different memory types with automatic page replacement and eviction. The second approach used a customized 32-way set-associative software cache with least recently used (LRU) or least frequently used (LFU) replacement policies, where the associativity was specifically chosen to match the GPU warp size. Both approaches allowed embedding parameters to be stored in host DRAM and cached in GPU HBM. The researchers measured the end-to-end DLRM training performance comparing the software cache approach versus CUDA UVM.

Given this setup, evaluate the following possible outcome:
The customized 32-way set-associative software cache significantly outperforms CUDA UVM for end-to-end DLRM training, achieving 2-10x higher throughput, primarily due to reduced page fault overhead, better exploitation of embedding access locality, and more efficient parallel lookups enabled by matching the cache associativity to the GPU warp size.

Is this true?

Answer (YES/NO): NO